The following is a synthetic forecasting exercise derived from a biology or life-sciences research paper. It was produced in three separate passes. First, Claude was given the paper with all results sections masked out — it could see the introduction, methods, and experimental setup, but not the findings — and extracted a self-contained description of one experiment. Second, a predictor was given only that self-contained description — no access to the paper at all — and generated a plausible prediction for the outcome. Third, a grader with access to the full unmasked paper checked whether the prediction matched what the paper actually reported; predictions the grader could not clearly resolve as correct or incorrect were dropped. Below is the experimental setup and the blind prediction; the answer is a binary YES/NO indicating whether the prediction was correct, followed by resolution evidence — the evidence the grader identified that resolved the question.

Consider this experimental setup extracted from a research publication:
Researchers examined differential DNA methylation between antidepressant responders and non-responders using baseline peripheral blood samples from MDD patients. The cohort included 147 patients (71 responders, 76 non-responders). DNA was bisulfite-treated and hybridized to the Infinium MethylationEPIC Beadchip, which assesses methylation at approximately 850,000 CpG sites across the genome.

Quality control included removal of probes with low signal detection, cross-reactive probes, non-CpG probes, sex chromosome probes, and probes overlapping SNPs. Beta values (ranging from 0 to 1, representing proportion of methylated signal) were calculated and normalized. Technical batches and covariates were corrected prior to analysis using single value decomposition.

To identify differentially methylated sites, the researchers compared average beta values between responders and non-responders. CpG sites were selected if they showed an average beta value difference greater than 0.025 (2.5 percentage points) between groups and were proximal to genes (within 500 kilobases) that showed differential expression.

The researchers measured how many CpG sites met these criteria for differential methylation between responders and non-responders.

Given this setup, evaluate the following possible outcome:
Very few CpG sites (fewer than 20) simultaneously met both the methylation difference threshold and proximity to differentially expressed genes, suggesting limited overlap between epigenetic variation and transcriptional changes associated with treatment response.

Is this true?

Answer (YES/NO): NO